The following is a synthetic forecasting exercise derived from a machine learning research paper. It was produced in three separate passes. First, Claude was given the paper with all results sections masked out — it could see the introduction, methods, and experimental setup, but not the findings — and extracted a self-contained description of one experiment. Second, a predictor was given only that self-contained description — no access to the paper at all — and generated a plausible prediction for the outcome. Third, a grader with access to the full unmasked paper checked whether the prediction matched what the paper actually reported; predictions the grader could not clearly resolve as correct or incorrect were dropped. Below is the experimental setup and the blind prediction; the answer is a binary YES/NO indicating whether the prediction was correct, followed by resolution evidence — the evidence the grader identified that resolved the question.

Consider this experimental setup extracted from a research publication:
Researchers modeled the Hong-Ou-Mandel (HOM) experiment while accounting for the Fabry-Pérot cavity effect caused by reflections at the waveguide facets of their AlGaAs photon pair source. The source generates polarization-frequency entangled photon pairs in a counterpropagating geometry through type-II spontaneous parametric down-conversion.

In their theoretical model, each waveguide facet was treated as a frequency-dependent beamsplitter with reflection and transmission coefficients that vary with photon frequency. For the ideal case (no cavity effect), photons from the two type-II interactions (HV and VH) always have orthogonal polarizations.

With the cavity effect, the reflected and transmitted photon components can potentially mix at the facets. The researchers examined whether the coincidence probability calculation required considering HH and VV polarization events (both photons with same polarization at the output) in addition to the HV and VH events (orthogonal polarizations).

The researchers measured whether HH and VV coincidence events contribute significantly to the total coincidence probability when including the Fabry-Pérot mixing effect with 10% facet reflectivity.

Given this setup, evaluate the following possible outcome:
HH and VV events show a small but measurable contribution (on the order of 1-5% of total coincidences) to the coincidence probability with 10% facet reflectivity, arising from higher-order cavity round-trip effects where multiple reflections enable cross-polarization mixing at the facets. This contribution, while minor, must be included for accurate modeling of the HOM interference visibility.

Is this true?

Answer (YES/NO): NO